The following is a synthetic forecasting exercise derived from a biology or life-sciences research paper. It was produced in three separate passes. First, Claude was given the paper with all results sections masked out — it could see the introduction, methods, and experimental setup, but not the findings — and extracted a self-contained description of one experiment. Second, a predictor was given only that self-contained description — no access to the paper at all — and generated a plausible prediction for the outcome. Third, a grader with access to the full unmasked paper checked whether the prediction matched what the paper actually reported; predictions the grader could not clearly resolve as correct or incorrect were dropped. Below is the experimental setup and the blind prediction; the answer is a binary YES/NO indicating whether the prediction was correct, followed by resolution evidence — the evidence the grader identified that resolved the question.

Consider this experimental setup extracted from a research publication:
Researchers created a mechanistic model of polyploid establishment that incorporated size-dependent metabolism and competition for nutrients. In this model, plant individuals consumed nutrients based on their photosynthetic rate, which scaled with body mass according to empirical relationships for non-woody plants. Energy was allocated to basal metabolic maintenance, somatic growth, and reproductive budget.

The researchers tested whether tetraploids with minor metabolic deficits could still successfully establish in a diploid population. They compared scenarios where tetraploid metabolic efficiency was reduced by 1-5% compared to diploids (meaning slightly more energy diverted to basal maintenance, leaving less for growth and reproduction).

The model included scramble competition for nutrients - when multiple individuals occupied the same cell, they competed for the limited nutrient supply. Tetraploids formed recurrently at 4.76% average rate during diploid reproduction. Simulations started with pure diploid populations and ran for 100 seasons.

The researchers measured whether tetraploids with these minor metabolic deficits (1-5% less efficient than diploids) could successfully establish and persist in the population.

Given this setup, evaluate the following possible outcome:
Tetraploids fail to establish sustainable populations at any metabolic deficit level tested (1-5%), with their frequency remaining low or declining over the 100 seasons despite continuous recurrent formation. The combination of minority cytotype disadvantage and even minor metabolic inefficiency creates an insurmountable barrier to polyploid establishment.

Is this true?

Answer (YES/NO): NO